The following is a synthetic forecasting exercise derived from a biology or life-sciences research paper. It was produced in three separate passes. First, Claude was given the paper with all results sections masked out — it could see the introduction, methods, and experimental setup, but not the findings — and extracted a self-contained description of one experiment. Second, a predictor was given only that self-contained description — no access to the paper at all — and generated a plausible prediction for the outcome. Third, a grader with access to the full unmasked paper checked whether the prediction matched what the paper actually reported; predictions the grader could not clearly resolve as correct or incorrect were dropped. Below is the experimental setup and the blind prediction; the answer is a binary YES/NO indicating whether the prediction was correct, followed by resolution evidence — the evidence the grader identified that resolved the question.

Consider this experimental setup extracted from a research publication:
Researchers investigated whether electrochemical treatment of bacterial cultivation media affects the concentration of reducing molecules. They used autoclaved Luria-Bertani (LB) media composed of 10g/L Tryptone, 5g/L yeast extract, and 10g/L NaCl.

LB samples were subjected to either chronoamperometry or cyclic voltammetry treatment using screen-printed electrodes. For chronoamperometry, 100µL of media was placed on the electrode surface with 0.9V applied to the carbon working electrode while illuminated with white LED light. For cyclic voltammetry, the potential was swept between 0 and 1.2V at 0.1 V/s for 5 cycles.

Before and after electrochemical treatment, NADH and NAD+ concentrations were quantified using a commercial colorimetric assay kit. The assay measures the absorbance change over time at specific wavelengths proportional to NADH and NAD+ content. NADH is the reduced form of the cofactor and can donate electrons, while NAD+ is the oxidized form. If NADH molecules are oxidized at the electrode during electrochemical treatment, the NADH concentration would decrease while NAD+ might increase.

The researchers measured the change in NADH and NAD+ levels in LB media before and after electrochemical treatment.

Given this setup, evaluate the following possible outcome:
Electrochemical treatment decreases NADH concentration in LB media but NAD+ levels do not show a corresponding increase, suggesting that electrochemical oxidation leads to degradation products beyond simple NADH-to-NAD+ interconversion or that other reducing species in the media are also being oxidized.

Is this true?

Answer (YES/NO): NO